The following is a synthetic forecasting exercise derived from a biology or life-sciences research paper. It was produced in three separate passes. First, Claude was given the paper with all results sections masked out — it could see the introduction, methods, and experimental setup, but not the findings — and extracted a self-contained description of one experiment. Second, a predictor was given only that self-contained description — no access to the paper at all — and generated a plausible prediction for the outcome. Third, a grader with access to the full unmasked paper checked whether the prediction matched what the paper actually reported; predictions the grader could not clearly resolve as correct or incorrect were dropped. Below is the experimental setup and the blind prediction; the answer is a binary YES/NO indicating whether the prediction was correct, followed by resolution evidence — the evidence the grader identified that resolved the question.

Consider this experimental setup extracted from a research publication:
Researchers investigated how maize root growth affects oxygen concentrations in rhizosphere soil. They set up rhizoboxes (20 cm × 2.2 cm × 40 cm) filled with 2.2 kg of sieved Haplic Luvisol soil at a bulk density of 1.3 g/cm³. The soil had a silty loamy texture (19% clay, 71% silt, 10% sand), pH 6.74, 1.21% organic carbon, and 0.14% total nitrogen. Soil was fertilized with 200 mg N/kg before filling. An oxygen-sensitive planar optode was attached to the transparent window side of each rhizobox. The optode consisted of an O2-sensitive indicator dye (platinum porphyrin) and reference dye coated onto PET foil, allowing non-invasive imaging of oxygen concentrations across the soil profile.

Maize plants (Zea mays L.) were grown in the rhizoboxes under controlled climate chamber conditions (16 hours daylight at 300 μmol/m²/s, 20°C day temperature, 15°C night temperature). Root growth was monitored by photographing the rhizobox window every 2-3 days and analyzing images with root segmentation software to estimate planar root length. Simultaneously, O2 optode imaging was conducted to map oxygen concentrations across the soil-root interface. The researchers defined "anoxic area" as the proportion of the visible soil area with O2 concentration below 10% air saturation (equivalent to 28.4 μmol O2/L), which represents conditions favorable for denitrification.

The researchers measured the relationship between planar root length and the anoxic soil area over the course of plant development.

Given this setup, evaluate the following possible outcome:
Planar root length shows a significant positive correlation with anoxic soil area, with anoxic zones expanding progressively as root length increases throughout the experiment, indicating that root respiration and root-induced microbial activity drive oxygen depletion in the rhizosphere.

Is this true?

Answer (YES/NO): NO